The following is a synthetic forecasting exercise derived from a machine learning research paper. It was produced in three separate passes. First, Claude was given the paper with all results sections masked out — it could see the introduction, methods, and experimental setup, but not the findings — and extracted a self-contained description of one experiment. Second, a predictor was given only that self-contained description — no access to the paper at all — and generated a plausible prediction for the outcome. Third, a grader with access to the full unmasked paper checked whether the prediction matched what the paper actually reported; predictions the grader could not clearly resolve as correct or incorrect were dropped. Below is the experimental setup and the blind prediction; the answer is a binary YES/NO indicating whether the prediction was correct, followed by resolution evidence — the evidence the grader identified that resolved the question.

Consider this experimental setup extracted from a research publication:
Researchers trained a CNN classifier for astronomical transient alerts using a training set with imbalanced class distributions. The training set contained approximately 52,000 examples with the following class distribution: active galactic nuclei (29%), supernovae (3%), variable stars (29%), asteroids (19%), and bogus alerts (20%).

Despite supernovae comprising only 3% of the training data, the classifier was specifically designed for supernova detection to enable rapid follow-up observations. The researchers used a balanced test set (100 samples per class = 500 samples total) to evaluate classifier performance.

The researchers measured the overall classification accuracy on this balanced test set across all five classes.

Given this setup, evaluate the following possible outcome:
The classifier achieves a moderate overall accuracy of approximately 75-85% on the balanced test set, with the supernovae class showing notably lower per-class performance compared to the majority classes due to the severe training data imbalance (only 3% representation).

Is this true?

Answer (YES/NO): NO